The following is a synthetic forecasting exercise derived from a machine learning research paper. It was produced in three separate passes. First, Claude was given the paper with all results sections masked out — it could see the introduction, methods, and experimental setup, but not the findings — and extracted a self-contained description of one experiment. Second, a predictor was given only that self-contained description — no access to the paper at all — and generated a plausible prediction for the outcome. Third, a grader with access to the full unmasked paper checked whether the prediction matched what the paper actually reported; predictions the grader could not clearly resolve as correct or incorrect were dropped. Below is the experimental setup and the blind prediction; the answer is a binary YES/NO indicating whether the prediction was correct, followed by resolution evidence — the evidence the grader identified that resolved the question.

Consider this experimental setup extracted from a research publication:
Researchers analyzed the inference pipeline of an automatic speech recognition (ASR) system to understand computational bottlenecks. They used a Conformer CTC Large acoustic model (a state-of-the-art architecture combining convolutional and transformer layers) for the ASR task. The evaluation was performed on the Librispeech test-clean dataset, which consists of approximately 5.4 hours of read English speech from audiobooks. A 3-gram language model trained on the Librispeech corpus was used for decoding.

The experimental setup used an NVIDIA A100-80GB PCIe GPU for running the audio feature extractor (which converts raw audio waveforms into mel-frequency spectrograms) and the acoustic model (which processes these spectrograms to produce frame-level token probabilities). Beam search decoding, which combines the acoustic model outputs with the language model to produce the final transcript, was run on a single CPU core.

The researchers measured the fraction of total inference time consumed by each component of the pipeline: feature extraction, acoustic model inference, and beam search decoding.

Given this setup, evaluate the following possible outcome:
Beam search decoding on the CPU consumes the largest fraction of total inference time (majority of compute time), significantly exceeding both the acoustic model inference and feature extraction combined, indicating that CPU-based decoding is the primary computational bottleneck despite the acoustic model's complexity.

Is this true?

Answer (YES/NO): YES